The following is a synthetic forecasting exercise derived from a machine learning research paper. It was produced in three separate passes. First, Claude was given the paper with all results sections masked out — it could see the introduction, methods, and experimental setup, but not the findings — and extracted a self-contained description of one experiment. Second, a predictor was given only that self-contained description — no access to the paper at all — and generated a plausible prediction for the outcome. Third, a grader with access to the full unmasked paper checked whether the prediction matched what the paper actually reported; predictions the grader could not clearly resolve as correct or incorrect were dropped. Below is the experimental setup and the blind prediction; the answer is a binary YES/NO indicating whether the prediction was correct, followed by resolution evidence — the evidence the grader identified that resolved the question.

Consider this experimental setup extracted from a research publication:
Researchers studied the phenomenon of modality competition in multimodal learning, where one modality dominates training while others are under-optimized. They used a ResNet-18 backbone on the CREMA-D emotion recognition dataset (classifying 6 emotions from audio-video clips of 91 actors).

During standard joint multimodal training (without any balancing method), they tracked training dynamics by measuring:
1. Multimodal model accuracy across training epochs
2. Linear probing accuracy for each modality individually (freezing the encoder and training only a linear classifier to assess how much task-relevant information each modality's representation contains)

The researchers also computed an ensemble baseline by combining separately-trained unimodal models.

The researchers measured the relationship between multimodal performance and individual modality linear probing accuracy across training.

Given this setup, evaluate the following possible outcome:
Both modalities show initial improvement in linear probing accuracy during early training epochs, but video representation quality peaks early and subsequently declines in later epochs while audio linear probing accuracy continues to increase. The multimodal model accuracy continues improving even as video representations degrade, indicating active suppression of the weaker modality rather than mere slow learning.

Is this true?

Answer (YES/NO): NO